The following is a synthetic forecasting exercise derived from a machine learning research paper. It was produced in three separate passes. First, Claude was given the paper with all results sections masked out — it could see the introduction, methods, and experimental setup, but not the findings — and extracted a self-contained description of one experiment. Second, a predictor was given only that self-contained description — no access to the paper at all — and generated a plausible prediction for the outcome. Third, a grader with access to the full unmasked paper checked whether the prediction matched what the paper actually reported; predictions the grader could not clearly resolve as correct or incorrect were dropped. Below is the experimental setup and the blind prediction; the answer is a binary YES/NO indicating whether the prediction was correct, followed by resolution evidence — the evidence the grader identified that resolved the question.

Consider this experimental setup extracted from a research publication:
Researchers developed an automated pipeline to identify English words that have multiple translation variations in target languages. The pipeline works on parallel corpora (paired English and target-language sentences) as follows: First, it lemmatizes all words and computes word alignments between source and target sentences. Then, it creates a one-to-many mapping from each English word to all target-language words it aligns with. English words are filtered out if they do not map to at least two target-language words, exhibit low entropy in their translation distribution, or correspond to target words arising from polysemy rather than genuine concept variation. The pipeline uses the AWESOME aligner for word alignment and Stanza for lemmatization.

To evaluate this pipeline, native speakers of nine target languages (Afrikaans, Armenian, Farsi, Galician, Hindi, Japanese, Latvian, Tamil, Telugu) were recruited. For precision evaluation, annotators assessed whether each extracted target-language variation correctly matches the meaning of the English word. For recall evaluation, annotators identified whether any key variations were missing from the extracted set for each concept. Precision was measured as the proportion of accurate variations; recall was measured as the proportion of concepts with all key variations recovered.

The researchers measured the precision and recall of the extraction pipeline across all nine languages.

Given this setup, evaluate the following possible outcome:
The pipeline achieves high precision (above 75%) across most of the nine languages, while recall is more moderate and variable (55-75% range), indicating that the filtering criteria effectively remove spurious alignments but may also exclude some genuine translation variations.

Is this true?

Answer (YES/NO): NO